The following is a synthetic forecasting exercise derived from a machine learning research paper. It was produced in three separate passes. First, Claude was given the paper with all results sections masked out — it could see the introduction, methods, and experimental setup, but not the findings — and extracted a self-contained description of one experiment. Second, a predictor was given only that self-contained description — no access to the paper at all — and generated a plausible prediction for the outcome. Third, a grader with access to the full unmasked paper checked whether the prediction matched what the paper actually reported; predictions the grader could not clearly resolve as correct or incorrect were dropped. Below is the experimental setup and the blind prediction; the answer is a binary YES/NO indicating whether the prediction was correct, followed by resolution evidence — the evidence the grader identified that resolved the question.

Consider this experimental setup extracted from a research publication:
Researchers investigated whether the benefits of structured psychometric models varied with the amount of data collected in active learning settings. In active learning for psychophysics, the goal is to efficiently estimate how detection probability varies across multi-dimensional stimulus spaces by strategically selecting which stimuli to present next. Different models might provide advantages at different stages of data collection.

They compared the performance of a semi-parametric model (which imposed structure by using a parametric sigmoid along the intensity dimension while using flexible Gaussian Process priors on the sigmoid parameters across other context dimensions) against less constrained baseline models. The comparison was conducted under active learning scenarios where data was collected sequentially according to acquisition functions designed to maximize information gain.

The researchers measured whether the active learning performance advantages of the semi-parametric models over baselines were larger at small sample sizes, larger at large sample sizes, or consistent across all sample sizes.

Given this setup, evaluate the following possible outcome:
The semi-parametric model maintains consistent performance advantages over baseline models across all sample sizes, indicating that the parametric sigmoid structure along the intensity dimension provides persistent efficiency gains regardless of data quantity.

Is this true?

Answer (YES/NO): NO